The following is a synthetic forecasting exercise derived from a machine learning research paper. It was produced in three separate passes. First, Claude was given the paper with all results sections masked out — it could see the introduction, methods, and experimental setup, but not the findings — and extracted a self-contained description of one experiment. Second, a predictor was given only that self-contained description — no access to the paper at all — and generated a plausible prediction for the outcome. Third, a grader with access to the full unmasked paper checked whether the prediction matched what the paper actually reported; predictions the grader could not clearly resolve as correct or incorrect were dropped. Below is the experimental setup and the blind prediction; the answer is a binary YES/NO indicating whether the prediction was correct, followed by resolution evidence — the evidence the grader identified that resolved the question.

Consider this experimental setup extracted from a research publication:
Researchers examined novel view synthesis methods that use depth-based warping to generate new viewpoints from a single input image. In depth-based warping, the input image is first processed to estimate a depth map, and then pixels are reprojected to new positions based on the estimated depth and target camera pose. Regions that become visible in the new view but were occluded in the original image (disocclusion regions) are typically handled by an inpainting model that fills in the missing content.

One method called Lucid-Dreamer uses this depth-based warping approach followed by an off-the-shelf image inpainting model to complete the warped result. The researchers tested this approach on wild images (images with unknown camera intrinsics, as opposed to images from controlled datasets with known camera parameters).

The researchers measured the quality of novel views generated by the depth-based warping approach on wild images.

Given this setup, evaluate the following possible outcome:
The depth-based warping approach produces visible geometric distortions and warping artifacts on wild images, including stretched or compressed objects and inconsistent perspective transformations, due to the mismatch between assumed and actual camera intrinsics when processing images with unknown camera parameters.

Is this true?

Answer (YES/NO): NO